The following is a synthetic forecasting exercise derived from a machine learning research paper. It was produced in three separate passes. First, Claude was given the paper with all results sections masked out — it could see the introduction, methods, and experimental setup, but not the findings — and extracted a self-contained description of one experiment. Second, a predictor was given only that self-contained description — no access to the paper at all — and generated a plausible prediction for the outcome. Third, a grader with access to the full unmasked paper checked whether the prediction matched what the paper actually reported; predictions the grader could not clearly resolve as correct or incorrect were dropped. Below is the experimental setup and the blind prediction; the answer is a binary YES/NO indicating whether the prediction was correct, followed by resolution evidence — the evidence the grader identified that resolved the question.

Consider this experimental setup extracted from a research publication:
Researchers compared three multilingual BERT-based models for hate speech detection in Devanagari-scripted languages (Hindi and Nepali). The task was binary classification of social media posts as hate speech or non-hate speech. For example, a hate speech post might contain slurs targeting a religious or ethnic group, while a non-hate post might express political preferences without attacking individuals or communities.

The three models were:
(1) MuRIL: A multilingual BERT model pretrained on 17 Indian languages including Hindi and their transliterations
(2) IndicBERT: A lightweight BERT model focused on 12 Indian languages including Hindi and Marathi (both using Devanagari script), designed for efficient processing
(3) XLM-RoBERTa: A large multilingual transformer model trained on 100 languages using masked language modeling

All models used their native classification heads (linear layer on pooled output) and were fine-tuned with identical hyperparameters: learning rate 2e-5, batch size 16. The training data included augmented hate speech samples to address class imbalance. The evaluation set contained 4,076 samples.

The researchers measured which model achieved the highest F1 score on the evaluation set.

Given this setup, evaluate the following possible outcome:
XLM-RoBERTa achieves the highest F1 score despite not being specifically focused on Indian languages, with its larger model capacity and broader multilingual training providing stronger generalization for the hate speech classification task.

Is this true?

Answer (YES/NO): YES